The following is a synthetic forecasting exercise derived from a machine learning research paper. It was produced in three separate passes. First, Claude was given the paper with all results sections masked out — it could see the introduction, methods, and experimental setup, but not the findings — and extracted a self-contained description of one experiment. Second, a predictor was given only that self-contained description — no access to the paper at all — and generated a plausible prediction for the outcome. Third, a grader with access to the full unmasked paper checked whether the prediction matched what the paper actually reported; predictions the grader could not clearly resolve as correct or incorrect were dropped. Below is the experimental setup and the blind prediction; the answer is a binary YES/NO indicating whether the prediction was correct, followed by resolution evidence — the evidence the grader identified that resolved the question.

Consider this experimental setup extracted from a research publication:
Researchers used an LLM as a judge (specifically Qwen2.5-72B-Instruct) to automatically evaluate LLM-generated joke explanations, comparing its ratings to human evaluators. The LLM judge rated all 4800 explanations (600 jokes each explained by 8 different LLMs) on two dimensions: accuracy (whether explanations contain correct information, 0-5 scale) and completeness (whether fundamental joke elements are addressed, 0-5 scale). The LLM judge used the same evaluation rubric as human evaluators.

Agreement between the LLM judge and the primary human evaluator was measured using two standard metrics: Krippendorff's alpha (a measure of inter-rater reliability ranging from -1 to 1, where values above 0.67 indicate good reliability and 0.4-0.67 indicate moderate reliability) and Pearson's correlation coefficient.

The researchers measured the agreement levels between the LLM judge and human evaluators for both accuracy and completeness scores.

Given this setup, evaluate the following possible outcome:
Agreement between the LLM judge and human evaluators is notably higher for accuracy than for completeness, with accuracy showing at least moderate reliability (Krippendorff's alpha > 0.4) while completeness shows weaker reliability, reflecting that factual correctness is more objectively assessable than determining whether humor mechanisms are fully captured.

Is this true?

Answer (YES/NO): NO